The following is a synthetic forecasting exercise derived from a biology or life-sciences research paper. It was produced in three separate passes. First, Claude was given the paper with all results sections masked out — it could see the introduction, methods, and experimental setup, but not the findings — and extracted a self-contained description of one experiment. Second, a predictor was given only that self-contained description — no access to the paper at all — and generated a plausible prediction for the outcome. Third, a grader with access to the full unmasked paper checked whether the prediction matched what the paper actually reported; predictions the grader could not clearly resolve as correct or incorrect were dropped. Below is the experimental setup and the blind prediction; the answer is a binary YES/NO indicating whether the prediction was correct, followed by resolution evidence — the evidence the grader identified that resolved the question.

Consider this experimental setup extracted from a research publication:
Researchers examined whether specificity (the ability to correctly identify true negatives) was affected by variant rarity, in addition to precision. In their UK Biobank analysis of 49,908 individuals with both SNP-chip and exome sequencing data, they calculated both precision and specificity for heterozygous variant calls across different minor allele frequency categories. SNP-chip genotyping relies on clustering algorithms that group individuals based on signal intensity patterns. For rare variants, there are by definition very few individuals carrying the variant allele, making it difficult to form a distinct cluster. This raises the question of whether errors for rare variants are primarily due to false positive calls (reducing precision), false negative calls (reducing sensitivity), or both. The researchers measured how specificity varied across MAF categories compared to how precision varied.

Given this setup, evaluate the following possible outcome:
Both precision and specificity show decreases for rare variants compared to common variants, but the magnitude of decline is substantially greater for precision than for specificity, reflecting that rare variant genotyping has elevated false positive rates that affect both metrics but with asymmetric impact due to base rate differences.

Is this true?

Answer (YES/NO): NO